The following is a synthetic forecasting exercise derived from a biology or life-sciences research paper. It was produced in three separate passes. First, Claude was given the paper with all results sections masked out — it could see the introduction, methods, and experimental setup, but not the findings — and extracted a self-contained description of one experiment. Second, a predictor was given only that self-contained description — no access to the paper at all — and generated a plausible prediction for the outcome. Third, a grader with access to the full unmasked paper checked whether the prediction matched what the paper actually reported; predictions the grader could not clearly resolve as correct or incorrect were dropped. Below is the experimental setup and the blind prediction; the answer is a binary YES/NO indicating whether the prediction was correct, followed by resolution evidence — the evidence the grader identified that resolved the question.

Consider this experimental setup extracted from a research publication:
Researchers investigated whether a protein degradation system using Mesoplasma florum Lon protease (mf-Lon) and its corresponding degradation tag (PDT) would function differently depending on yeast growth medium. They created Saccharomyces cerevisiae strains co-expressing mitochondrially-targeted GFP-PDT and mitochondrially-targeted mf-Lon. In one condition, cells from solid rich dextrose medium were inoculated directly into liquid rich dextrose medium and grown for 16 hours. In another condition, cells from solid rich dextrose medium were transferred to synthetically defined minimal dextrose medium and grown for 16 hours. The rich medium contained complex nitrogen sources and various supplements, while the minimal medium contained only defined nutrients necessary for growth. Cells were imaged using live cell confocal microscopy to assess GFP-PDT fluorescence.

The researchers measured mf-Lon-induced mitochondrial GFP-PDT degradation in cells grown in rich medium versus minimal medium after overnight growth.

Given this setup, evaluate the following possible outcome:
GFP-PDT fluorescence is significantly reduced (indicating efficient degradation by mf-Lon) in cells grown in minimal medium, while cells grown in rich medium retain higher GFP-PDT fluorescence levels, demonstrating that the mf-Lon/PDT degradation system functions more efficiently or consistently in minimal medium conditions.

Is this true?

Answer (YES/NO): YES